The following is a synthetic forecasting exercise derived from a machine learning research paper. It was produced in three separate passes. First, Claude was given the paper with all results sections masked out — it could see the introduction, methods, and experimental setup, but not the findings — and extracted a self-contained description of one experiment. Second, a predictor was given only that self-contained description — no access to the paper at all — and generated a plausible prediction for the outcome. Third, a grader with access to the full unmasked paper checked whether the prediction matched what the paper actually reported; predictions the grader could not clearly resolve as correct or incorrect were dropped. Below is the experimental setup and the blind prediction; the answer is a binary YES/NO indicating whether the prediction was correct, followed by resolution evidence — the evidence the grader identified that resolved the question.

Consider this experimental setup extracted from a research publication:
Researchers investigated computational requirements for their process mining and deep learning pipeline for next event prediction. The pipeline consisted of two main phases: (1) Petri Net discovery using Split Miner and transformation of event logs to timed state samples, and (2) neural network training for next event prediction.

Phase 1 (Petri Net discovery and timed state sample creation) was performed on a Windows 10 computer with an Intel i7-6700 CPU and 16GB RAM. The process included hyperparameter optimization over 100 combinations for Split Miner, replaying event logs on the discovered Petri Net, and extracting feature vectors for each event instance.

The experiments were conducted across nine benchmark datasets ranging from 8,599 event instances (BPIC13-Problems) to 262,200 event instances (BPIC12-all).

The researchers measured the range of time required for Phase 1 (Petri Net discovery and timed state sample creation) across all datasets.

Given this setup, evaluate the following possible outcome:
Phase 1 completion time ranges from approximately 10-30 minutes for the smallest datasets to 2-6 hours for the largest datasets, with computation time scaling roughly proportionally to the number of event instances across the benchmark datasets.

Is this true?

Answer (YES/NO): NO